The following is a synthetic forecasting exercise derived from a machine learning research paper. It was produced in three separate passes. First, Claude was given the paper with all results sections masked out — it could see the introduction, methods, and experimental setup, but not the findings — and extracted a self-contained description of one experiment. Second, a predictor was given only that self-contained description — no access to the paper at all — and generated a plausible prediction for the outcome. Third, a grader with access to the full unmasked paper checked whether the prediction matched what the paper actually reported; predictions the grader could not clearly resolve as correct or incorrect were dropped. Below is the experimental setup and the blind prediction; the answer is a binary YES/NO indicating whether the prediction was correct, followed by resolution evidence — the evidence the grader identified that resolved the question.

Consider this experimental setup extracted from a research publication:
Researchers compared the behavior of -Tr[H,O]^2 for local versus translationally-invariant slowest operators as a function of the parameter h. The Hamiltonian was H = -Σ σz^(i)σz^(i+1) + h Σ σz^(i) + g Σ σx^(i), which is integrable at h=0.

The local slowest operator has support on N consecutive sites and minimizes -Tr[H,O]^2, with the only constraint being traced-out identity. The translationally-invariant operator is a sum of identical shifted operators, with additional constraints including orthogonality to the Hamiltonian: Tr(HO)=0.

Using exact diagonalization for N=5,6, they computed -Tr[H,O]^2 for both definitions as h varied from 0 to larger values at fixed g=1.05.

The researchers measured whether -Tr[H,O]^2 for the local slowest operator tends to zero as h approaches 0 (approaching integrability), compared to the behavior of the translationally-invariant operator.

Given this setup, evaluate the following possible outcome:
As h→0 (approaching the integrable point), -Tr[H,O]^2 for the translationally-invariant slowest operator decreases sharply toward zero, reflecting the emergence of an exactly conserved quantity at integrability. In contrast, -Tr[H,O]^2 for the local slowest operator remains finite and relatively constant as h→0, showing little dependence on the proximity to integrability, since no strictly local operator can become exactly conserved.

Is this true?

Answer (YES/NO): YES